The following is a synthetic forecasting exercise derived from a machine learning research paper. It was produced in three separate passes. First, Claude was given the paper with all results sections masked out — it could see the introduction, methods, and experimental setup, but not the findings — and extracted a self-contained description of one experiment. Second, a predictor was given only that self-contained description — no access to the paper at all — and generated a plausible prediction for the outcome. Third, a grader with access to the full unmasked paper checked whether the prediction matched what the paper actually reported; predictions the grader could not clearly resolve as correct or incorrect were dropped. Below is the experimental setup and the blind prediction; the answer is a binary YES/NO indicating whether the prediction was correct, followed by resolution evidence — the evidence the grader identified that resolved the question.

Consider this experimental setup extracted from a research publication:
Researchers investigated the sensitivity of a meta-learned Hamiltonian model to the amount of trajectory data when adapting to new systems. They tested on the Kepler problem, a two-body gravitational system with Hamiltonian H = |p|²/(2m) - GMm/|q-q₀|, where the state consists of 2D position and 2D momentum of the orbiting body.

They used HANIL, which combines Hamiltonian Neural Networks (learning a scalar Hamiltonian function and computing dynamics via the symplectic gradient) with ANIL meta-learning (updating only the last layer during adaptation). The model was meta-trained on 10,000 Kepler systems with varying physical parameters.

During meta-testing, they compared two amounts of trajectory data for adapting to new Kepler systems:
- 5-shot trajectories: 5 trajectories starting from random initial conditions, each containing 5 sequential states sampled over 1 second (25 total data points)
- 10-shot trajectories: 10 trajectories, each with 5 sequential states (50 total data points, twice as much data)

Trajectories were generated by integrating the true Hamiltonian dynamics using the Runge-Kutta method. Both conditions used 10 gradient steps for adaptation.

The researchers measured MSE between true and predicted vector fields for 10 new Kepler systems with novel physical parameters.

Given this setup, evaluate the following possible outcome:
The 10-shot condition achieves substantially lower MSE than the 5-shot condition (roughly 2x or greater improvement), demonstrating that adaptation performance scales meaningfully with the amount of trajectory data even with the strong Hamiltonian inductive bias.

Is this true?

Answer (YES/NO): NO